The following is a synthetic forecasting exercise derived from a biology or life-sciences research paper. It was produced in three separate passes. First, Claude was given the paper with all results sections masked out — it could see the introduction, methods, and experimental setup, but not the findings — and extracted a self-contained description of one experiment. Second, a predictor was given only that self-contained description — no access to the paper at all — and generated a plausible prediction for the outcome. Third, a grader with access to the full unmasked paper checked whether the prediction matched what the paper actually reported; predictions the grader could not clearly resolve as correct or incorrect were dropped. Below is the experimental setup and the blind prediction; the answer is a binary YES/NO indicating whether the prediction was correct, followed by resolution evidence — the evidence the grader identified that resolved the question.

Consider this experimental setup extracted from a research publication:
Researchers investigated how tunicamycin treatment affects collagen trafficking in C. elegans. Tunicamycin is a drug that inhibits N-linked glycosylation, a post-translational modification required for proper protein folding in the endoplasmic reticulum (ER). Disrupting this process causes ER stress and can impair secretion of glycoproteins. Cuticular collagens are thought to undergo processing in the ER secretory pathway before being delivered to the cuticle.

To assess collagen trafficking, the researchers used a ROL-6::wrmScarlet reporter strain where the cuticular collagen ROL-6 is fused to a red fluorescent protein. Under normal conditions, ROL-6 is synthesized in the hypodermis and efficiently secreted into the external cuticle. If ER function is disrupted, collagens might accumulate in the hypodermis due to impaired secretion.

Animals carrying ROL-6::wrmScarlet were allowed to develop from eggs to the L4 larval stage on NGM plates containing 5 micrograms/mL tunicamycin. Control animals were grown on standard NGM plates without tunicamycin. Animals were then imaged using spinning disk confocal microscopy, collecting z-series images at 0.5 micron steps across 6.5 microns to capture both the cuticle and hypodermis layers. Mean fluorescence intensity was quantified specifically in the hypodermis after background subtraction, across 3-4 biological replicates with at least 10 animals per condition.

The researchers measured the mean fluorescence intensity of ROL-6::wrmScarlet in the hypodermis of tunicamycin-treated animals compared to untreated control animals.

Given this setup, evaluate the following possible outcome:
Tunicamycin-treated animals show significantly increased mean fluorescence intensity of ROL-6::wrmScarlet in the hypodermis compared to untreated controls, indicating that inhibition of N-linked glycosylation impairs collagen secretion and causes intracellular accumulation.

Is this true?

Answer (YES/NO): YES